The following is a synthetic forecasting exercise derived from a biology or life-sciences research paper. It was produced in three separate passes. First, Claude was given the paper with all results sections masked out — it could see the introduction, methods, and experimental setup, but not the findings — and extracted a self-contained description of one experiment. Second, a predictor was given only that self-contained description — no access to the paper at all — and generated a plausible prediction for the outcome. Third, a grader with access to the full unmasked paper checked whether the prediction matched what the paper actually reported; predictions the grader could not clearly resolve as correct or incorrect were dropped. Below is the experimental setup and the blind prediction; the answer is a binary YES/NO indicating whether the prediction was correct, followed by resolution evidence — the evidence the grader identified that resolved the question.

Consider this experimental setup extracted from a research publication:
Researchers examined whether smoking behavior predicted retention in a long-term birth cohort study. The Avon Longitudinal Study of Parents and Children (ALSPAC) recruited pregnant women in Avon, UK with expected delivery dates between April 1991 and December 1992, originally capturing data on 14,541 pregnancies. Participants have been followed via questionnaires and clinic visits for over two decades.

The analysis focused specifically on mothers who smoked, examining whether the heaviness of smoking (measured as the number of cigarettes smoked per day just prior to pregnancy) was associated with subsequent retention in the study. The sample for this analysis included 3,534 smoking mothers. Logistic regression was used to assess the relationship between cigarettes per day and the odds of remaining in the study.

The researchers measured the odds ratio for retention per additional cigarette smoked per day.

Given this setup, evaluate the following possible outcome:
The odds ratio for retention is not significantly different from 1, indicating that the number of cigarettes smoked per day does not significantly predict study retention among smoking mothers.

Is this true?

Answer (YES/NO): NO